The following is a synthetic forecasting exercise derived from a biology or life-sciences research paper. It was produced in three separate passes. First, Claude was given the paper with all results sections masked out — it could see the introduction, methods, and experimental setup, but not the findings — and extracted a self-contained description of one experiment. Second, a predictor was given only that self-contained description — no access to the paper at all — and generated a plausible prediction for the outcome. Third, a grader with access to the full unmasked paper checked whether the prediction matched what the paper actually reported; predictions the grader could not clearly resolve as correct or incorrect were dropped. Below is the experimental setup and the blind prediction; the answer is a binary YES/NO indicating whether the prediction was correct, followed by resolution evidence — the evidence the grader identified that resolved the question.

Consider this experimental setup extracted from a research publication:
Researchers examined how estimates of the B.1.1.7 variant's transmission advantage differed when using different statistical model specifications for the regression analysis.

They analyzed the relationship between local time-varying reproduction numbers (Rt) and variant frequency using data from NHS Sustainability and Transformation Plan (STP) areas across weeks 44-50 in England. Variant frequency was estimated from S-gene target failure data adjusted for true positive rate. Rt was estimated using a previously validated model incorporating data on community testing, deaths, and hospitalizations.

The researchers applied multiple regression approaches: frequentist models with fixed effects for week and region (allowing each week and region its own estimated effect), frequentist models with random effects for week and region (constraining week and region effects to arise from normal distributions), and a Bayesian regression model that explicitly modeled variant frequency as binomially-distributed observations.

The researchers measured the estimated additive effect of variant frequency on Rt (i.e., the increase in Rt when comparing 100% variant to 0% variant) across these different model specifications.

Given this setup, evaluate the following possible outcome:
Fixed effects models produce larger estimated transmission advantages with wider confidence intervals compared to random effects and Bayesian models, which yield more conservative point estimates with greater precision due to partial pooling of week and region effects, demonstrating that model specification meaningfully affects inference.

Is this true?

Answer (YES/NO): NO